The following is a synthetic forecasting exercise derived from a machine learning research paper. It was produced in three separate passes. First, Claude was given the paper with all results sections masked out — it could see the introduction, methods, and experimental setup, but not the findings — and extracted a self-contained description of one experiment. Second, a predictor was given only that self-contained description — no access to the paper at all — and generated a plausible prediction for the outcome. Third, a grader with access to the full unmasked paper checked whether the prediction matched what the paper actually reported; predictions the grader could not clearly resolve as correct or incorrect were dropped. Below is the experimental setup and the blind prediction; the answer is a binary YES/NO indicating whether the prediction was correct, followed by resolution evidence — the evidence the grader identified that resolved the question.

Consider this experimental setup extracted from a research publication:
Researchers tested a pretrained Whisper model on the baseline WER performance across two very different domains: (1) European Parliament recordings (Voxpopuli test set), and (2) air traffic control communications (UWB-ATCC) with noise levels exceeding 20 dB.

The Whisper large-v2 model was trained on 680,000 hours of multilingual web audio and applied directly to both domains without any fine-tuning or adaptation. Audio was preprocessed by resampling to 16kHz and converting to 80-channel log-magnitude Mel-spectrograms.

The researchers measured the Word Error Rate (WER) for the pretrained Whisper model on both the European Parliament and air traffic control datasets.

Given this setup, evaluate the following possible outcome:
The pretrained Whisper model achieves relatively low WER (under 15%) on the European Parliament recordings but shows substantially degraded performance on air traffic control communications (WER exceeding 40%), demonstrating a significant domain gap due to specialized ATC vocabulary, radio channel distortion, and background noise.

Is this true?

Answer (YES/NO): YES